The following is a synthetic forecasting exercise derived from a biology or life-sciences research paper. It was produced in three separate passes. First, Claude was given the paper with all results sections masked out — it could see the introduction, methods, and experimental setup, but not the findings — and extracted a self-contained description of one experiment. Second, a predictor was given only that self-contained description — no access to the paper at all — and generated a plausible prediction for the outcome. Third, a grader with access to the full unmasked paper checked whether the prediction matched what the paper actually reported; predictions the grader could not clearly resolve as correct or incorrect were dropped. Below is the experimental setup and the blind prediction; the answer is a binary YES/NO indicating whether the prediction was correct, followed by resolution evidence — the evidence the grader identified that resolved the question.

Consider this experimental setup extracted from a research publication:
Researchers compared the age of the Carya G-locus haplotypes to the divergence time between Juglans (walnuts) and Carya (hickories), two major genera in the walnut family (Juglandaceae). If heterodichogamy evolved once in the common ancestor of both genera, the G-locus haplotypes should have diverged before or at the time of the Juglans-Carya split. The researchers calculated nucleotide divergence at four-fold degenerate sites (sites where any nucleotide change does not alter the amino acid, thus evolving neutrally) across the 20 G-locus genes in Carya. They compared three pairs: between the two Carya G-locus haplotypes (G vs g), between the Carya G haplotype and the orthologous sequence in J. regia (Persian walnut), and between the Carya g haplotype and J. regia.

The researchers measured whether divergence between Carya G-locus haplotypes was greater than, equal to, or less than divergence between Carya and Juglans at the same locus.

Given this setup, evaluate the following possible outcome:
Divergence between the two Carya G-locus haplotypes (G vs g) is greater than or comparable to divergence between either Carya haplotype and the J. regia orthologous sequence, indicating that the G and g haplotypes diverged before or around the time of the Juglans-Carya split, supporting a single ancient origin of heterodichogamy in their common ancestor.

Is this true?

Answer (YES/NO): NO